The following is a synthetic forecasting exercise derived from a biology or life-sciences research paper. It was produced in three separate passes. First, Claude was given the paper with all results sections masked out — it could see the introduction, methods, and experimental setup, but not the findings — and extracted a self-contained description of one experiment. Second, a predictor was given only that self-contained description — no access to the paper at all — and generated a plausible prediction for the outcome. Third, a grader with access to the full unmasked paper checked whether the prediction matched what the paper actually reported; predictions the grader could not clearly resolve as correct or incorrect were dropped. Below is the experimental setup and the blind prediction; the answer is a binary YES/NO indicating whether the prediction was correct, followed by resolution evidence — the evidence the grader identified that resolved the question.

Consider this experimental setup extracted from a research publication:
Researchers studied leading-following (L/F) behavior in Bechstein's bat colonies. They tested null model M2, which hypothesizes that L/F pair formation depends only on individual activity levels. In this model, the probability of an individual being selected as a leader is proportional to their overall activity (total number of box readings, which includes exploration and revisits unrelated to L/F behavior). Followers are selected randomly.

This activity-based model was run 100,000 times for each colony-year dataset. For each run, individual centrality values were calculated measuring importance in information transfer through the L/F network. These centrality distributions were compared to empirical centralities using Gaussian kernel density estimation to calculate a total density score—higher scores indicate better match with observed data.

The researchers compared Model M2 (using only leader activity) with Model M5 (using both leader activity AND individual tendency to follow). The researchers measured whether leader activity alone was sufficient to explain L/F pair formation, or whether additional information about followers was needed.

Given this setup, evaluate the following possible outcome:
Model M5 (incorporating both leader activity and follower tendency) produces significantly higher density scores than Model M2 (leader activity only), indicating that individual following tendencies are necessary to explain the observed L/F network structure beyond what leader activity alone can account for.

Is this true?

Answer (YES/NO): YES